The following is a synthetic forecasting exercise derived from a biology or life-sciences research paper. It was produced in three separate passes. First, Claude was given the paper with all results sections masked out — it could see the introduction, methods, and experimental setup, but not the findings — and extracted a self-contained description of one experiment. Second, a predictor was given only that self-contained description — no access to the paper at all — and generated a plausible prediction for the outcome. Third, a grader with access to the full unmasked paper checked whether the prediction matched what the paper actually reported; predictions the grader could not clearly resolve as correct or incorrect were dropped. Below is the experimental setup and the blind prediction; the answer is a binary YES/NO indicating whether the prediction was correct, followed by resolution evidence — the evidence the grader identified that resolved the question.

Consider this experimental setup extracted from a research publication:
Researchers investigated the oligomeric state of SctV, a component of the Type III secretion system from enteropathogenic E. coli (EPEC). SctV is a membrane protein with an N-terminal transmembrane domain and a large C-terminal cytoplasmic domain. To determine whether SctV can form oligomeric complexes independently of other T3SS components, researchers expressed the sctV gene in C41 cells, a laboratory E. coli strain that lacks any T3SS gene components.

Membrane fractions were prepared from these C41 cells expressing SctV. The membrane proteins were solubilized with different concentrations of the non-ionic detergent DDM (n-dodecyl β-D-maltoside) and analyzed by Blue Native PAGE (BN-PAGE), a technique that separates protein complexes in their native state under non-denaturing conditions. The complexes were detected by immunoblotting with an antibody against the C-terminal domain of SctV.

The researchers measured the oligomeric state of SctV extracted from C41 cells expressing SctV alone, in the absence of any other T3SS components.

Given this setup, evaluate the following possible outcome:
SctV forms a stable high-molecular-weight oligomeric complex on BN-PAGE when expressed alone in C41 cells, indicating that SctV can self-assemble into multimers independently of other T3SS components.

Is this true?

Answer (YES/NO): YES